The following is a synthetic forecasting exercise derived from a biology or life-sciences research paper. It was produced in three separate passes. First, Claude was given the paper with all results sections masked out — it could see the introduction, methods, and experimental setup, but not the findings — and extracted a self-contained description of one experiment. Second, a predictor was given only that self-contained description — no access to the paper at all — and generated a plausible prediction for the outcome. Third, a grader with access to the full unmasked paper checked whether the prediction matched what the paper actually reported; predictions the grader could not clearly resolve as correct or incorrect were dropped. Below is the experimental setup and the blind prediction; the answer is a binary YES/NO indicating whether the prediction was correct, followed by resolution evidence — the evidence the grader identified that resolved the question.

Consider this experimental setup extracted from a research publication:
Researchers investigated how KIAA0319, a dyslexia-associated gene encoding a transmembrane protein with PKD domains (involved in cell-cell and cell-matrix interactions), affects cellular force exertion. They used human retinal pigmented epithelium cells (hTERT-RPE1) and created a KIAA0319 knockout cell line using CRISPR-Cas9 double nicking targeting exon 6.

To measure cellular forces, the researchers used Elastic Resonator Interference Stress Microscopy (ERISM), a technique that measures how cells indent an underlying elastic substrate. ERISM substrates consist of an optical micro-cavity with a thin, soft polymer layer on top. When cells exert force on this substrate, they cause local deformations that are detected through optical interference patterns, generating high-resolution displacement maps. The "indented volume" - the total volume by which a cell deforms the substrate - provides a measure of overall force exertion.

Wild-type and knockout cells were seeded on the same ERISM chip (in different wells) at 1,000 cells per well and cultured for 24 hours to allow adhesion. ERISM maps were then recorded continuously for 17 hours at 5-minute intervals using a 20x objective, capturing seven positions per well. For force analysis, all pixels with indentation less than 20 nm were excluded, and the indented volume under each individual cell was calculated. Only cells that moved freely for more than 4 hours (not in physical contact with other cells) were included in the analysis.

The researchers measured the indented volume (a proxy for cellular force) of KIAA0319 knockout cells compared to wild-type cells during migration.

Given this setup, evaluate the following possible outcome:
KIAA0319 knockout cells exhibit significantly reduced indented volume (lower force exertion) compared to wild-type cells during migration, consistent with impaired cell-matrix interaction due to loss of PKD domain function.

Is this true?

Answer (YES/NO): NO